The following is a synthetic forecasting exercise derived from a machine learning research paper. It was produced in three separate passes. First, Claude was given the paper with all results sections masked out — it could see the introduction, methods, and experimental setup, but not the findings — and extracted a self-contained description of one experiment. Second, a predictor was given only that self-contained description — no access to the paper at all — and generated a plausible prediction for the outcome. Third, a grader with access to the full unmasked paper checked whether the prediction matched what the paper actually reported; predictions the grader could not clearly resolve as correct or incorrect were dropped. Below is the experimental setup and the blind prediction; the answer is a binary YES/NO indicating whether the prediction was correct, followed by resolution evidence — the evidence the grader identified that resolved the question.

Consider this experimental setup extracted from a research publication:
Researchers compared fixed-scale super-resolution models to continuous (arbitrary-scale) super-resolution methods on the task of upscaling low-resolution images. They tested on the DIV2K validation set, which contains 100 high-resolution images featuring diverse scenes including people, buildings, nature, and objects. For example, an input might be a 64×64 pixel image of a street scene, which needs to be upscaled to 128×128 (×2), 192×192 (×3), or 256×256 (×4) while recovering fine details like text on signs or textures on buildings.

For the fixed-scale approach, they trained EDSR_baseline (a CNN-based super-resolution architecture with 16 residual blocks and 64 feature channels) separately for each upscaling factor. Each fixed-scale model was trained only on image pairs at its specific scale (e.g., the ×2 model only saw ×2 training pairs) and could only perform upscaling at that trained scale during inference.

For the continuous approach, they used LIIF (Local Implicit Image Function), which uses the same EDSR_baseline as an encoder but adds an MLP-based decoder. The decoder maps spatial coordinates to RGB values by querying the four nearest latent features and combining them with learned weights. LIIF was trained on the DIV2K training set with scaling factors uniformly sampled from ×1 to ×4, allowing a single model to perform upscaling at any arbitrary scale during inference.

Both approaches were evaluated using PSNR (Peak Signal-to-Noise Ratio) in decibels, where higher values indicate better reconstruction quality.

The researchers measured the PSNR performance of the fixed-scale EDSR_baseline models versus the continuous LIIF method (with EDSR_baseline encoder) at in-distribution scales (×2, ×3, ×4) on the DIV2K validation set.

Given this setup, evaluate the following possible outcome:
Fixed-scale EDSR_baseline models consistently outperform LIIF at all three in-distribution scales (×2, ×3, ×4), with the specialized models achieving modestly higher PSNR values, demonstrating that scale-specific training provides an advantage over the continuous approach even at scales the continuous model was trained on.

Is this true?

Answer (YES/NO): NO